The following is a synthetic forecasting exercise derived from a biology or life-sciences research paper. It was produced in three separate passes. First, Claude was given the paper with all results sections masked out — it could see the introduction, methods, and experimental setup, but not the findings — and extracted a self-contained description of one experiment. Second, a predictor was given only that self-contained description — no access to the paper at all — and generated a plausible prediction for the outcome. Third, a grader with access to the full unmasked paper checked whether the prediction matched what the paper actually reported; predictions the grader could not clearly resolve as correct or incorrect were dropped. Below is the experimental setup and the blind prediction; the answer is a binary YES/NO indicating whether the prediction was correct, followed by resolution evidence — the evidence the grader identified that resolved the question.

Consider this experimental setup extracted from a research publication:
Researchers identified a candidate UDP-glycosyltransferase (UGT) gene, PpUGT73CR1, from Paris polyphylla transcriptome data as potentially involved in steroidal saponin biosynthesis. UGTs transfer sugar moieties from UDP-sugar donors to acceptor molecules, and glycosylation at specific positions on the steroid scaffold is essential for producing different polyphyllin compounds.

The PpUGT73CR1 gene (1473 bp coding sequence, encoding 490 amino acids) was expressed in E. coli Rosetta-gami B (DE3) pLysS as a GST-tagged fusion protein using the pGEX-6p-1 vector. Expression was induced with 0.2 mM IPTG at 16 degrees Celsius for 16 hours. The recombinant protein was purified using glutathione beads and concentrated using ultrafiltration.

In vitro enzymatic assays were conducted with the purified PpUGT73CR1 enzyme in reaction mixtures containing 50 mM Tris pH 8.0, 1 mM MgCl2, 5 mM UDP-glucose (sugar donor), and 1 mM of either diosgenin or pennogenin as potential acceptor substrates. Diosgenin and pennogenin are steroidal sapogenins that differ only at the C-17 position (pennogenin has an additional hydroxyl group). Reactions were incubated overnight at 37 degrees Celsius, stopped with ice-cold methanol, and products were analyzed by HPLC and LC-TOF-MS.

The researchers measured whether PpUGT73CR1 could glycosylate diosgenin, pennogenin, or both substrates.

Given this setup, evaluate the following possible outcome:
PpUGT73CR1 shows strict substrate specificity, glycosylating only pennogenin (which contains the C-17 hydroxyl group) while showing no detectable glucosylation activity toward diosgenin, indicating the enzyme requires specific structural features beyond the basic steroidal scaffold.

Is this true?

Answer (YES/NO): NO